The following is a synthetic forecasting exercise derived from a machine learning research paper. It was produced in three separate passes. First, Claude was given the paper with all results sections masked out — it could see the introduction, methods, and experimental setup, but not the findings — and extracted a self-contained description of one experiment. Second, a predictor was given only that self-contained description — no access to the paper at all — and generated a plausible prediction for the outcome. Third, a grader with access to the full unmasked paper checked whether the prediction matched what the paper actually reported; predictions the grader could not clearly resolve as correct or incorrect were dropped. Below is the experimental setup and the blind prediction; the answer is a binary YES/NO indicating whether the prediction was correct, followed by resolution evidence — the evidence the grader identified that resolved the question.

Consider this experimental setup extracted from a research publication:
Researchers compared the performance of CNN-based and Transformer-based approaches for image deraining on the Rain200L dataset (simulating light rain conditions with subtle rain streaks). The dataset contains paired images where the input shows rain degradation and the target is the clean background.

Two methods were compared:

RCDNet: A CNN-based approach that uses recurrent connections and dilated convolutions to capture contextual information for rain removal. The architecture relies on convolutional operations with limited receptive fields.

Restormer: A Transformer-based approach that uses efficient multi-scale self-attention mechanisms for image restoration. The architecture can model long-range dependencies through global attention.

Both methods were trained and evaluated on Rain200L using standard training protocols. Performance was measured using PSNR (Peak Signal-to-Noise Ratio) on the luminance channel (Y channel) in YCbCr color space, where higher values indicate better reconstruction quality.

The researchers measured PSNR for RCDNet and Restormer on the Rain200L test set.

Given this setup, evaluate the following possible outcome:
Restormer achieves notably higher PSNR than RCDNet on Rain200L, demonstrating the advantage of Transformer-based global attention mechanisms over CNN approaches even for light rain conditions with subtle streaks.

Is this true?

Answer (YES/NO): YES